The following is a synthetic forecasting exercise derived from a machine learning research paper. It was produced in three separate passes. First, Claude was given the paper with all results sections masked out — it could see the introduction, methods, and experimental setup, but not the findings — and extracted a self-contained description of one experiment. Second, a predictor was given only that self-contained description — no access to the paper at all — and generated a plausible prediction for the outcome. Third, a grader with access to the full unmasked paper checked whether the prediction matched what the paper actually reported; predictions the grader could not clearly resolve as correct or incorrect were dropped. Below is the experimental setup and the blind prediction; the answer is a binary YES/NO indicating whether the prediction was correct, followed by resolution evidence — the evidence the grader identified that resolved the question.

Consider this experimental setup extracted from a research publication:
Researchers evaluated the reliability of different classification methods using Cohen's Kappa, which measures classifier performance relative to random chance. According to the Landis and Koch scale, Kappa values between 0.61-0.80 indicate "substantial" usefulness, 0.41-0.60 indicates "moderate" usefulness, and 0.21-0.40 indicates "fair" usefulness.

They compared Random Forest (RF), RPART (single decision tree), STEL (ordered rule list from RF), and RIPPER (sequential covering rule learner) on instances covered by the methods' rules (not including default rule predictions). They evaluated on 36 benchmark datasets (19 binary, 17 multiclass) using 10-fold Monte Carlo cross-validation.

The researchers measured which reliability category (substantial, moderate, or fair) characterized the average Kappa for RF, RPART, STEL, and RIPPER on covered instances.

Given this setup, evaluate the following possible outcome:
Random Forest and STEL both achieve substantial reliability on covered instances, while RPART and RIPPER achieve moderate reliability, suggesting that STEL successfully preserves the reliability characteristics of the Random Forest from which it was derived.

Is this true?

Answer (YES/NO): NO